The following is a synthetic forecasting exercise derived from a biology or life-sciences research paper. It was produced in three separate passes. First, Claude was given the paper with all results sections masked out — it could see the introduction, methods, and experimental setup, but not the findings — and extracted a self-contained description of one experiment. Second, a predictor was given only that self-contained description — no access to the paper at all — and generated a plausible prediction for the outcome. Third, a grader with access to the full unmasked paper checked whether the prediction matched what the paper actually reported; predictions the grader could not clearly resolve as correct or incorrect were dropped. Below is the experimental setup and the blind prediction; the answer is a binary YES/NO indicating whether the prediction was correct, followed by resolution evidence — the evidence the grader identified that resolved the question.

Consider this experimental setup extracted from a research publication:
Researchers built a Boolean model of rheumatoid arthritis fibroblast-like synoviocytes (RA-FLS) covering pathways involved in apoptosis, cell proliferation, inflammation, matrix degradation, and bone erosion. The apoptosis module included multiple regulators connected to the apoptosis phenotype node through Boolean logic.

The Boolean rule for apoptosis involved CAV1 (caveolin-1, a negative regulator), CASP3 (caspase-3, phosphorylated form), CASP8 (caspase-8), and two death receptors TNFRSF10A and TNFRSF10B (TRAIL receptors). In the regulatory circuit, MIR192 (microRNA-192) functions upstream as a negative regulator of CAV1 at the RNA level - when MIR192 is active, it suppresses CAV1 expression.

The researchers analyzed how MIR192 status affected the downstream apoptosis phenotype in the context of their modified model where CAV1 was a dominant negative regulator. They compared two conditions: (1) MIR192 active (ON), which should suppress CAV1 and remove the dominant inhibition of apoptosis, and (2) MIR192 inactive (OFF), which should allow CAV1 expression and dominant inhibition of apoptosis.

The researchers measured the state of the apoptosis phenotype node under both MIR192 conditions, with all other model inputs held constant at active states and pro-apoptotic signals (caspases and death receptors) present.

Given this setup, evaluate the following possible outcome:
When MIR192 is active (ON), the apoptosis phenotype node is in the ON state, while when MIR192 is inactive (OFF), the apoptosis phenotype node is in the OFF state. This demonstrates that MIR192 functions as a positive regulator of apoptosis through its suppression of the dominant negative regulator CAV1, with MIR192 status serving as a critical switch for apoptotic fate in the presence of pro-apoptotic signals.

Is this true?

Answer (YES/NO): YES